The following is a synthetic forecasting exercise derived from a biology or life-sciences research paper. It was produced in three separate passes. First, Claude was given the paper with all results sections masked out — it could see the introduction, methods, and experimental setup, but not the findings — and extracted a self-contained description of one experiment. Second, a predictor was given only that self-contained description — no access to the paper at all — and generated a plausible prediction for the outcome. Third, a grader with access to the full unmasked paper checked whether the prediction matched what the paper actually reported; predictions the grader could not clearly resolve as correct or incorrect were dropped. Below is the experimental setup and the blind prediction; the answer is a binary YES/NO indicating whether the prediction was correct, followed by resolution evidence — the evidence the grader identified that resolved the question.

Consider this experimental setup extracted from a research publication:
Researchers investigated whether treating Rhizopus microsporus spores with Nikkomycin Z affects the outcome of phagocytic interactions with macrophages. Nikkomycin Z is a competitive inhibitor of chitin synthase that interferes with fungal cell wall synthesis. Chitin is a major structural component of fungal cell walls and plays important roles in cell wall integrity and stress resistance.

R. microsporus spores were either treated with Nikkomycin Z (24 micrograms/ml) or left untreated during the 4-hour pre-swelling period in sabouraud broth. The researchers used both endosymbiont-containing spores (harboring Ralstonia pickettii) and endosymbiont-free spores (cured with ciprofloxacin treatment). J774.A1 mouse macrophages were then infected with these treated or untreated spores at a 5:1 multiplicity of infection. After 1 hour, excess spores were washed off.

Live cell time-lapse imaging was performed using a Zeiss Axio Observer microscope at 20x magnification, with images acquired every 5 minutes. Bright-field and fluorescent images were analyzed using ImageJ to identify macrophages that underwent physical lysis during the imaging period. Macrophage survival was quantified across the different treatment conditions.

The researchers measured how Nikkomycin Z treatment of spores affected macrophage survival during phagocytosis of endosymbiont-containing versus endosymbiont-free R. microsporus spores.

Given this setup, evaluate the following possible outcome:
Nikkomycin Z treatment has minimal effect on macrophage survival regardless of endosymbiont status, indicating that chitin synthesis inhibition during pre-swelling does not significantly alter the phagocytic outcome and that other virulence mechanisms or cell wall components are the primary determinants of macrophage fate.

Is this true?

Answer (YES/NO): NO